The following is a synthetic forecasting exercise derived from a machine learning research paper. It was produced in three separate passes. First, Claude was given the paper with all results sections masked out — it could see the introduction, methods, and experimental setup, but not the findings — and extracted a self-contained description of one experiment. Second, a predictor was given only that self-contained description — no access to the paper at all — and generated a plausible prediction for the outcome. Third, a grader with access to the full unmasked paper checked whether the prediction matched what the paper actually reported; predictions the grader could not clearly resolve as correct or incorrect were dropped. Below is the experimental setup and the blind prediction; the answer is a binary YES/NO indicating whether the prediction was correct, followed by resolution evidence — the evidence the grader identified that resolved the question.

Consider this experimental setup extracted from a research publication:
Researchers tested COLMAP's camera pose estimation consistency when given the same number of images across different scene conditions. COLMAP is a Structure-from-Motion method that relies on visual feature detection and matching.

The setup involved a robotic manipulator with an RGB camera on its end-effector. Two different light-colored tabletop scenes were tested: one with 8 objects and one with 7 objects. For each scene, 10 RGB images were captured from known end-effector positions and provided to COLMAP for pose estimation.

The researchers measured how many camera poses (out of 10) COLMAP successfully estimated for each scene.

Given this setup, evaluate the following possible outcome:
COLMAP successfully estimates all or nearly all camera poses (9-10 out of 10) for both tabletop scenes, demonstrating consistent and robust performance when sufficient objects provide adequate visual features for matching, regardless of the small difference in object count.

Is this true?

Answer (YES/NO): NO